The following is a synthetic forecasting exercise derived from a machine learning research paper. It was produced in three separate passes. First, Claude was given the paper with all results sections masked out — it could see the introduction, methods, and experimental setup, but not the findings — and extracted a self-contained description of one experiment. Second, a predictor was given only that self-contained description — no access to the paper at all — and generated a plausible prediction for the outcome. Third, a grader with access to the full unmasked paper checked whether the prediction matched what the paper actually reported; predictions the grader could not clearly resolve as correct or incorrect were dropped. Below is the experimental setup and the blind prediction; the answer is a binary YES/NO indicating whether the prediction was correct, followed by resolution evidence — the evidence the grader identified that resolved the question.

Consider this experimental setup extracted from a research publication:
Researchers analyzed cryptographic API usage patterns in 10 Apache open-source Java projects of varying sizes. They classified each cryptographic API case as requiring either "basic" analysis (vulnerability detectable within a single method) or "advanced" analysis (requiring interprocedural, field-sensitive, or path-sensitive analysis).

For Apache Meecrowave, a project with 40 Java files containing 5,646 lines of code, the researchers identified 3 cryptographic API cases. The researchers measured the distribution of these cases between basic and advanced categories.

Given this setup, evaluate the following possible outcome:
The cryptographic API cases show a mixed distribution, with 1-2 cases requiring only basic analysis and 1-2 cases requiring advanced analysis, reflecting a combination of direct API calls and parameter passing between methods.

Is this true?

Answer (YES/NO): NO